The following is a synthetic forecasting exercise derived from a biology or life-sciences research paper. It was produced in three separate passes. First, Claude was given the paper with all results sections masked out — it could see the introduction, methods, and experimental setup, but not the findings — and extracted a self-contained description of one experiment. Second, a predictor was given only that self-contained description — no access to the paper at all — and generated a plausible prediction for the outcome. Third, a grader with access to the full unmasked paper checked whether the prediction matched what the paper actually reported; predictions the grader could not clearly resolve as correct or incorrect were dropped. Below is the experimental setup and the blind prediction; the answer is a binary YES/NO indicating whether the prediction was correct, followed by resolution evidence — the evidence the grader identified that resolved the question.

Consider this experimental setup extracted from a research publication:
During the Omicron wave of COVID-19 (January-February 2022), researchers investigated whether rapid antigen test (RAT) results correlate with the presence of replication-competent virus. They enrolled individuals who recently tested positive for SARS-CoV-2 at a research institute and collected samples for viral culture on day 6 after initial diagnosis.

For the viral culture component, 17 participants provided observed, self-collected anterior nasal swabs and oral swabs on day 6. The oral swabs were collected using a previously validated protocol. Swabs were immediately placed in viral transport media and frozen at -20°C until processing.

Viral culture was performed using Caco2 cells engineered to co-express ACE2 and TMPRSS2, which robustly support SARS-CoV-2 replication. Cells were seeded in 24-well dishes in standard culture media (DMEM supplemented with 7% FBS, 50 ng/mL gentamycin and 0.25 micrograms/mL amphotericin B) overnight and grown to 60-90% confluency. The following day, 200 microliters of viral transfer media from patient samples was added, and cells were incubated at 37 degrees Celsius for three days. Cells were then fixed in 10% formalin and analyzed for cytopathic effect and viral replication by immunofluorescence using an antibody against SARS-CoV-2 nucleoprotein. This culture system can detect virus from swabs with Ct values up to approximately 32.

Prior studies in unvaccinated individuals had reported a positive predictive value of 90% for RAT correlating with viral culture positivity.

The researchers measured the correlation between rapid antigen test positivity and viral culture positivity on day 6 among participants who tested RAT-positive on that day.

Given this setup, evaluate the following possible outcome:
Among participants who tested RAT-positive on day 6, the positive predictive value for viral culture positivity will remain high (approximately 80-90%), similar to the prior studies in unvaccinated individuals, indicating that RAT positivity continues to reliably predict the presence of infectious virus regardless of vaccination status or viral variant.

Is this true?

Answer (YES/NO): NO